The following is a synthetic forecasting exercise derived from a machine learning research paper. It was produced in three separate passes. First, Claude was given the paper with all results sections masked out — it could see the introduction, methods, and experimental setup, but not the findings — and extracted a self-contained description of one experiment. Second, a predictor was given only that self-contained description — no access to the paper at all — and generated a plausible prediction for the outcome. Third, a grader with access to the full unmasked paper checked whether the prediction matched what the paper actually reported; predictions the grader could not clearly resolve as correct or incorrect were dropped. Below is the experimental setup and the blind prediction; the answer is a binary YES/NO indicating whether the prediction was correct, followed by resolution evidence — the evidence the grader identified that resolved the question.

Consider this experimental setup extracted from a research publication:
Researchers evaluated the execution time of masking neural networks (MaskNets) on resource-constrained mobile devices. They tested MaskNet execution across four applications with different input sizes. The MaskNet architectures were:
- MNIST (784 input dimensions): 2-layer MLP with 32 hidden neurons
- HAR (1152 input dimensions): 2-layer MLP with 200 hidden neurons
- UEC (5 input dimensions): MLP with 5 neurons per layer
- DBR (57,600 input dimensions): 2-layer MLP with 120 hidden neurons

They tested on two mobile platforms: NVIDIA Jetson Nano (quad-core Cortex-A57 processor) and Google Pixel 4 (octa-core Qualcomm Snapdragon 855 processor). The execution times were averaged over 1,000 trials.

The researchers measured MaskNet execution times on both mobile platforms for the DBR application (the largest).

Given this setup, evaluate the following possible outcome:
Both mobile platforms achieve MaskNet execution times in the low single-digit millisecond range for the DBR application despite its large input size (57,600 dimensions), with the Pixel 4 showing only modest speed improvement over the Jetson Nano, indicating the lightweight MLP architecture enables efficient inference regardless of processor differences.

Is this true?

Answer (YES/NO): NO